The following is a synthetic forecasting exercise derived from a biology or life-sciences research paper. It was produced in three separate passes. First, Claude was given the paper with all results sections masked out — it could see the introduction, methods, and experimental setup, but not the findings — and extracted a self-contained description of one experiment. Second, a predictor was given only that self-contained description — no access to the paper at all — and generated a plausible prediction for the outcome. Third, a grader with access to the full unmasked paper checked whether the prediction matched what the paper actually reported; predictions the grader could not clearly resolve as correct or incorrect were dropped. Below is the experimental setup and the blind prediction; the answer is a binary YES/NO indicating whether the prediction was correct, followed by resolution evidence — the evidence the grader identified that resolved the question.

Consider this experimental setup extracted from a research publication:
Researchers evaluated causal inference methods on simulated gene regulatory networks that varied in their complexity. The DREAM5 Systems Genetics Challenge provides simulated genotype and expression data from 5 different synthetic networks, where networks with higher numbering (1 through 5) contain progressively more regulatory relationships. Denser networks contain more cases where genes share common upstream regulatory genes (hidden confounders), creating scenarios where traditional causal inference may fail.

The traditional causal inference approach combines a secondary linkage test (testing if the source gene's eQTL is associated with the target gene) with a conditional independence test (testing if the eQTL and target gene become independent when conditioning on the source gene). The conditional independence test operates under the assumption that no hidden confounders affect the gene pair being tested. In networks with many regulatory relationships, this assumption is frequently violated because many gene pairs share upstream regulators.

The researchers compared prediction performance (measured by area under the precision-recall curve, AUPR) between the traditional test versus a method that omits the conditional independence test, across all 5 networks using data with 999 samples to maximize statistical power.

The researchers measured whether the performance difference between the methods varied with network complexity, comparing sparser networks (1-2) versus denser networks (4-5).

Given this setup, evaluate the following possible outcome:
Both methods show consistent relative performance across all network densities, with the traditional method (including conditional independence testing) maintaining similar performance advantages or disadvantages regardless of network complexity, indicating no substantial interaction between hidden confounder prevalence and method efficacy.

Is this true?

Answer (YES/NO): NO